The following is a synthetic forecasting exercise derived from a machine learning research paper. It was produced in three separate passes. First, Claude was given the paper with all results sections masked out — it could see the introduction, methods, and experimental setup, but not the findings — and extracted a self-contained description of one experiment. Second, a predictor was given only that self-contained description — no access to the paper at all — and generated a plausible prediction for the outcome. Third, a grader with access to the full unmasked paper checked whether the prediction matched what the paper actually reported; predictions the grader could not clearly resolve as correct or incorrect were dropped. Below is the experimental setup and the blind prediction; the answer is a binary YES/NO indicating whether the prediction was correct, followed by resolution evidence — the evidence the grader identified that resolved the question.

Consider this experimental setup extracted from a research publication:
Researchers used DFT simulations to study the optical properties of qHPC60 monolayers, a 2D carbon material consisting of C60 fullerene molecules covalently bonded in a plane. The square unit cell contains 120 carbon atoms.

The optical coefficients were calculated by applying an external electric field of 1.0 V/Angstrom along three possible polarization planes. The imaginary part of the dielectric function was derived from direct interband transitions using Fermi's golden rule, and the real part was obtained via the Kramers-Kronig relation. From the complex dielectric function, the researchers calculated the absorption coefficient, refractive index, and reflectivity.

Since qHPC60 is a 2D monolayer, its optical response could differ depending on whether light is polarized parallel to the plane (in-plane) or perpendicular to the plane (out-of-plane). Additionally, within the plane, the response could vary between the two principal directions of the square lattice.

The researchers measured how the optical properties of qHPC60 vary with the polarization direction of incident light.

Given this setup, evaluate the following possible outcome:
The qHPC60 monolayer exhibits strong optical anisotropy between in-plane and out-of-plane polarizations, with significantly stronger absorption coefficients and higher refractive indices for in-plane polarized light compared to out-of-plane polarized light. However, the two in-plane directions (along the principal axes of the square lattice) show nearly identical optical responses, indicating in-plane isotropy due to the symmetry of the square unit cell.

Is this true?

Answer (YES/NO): NO